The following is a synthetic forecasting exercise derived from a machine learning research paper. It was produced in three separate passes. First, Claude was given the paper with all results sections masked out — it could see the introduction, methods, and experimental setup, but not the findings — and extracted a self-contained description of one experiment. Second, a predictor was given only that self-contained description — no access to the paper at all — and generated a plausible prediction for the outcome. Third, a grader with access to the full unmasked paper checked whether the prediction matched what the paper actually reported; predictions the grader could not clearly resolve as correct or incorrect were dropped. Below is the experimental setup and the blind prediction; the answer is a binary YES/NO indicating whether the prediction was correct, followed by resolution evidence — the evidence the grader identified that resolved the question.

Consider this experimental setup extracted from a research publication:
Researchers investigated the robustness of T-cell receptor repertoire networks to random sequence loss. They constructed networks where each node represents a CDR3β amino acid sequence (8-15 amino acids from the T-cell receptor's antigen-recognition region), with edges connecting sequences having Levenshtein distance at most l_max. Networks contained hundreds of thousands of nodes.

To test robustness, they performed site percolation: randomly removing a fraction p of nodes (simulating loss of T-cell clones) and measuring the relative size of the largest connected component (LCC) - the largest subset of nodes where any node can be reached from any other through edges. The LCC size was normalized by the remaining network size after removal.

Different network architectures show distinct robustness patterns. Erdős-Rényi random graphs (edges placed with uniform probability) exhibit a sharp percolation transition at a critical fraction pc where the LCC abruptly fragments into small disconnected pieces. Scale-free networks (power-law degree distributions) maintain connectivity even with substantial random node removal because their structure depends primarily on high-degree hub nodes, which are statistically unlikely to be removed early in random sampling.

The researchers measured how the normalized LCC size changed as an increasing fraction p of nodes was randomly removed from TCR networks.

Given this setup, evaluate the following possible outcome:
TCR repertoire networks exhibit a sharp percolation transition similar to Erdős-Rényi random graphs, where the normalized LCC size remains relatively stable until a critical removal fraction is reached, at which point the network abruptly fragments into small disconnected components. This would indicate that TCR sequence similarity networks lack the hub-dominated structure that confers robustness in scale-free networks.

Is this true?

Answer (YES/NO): NO